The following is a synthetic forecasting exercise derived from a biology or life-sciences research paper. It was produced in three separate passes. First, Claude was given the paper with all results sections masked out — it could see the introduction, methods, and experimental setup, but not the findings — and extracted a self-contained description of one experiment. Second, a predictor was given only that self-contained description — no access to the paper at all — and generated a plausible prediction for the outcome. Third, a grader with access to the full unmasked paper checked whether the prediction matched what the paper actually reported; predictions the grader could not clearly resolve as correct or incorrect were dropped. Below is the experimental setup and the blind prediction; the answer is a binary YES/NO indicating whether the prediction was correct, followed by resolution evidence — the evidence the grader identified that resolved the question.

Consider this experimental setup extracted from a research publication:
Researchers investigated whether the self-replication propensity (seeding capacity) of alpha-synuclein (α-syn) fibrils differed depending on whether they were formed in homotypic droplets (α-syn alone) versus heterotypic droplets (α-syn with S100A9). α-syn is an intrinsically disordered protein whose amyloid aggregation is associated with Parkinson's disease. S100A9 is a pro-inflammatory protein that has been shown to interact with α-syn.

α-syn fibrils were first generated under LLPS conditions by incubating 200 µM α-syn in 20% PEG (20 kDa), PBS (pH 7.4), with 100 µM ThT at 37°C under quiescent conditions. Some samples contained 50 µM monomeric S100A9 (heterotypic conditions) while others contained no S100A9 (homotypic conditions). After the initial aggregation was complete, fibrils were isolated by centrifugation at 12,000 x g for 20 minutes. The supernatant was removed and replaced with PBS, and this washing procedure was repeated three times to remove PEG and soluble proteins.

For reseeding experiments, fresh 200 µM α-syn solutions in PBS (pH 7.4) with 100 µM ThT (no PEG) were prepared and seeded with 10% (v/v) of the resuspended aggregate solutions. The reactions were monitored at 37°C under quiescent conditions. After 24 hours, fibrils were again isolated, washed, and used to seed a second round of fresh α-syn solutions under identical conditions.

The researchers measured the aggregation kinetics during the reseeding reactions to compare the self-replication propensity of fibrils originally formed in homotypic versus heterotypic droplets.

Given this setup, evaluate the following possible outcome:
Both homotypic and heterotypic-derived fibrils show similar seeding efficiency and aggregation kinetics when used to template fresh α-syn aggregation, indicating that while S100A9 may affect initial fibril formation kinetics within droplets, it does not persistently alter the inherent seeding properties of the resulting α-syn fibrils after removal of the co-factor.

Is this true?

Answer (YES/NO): NO